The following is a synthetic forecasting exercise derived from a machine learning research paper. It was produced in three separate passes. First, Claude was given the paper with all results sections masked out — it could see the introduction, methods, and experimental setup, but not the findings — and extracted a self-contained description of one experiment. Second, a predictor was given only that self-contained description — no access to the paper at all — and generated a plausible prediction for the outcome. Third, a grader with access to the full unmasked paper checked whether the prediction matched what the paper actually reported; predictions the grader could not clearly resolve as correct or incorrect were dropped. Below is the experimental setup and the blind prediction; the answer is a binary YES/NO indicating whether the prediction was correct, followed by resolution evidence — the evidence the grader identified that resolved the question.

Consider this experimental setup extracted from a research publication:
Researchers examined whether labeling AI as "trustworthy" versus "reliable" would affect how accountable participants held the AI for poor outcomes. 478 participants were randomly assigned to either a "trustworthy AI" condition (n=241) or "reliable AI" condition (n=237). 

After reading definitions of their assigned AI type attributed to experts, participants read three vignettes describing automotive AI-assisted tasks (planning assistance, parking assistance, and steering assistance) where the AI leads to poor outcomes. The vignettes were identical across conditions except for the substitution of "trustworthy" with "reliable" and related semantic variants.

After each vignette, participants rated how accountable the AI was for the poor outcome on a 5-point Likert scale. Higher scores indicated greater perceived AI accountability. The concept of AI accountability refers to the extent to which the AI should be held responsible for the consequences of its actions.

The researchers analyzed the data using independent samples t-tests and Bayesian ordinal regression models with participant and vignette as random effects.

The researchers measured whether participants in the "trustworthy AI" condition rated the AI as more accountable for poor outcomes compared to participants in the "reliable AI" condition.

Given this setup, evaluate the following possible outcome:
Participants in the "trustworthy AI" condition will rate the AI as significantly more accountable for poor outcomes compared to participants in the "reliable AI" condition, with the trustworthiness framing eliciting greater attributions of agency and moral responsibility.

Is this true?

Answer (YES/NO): NO